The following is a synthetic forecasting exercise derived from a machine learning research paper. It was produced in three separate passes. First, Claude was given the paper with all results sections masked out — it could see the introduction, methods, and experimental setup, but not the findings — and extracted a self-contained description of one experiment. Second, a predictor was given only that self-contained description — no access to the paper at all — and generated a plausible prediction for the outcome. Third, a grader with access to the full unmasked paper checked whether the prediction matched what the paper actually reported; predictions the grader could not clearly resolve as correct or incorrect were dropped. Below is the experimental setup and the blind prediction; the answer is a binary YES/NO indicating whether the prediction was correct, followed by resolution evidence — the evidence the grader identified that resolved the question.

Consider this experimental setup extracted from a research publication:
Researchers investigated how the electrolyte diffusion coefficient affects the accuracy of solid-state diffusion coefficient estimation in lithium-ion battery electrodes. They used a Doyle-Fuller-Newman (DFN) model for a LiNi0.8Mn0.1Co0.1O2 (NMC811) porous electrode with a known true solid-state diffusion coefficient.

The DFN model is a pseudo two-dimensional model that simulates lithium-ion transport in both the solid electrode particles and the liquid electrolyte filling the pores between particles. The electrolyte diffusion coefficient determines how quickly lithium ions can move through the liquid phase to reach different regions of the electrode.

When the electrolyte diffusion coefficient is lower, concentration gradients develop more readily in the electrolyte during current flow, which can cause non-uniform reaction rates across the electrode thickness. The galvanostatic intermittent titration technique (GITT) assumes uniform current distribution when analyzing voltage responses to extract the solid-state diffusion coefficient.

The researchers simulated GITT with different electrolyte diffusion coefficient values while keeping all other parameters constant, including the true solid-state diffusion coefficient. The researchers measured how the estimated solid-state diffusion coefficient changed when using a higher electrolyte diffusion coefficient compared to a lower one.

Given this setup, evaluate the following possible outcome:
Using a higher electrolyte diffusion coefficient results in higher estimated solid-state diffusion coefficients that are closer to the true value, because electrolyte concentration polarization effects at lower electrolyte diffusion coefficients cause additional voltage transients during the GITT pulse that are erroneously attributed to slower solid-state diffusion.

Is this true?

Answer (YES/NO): YES